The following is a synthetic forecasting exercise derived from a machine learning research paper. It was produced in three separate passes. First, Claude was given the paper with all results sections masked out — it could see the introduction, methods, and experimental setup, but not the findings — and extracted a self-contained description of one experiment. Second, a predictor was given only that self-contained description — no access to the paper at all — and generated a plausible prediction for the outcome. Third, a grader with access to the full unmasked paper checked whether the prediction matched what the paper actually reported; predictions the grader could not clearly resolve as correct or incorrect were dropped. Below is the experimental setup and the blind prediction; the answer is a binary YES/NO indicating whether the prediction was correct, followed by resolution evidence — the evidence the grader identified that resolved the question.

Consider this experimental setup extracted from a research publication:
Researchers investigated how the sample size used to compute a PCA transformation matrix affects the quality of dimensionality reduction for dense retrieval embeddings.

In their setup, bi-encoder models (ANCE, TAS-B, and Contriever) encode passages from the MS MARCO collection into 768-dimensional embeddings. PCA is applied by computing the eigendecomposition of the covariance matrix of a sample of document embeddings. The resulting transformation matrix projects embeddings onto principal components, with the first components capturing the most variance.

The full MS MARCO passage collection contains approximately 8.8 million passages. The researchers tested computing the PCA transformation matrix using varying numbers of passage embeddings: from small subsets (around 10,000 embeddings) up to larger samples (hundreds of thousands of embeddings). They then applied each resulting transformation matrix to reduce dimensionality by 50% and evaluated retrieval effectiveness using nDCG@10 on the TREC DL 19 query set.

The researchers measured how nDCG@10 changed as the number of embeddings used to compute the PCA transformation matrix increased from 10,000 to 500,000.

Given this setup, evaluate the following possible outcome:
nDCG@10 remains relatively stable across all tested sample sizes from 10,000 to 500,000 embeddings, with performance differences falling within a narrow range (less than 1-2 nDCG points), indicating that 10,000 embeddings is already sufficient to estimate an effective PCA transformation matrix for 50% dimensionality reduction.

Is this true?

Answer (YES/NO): YES